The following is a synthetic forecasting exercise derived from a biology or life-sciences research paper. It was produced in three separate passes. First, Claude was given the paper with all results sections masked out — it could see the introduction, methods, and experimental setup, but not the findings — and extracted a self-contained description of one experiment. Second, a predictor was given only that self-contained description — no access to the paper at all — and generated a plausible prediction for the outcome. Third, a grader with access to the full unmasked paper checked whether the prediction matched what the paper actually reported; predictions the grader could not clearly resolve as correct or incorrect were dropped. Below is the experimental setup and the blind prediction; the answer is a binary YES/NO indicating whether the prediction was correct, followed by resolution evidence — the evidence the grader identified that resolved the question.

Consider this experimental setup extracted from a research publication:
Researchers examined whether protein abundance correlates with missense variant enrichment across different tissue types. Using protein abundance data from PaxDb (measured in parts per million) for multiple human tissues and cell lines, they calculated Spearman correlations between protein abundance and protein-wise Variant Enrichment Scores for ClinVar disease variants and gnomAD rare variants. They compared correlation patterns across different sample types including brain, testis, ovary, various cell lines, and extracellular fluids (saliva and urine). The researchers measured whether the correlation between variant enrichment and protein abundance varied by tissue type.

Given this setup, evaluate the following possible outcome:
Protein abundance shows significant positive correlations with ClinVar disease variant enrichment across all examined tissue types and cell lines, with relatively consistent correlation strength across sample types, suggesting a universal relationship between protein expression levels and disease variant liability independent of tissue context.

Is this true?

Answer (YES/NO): NO